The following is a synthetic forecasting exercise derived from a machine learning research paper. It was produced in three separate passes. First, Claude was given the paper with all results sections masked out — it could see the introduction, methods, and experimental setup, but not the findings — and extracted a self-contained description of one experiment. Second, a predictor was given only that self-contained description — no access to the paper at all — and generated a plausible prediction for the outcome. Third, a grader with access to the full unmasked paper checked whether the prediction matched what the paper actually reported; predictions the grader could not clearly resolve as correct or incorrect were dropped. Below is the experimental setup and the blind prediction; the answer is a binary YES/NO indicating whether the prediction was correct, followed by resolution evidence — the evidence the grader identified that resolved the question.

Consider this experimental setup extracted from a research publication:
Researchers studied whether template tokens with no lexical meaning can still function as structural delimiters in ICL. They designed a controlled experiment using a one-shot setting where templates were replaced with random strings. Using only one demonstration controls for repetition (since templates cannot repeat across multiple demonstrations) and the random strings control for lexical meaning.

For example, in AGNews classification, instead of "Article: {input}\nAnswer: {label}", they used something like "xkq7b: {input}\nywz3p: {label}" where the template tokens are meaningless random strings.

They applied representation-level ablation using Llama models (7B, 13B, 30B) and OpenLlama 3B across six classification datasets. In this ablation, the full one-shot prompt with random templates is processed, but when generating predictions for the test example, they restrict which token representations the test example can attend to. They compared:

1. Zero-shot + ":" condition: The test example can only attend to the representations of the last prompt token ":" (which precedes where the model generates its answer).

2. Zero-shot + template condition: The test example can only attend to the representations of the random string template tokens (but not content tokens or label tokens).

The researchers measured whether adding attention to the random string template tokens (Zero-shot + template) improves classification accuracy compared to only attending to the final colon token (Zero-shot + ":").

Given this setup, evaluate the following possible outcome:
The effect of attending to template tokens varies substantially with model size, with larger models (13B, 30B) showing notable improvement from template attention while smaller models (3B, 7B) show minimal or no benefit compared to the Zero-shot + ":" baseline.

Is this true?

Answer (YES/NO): NO